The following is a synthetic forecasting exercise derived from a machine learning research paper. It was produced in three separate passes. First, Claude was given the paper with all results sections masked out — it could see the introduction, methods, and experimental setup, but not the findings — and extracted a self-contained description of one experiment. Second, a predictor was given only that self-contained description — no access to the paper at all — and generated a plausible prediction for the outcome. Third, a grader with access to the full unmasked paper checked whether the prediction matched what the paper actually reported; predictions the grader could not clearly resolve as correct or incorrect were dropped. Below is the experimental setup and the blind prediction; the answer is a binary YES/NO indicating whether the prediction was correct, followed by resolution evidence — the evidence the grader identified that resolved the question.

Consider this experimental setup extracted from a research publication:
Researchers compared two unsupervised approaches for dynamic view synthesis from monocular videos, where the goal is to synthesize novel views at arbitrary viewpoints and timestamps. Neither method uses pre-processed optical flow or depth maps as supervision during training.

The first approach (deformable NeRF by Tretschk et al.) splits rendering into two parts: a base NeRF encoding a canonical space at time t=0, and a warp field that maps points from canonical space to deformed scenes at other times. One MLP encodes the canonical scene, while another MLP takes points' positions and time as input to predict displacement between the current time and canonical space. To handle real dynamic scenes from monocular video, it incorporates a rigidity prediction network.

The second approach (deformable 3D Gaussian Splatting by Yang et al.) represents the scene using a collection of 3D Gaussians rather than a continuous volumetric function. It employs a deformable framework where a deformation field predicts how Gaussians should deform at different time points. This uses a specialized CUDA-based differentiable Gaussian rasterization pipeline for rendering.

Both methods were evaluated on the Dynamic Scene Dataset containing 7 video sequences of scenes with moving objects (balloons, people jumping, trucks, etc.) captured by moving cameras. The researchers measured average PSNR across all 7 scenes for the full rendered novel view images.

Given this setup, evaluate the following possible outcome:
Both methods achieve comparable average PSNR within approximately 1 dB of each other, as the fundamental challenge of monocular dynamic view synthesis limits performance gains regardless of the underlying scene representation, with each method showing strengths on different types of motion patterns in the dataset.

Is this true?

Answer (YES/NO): NO